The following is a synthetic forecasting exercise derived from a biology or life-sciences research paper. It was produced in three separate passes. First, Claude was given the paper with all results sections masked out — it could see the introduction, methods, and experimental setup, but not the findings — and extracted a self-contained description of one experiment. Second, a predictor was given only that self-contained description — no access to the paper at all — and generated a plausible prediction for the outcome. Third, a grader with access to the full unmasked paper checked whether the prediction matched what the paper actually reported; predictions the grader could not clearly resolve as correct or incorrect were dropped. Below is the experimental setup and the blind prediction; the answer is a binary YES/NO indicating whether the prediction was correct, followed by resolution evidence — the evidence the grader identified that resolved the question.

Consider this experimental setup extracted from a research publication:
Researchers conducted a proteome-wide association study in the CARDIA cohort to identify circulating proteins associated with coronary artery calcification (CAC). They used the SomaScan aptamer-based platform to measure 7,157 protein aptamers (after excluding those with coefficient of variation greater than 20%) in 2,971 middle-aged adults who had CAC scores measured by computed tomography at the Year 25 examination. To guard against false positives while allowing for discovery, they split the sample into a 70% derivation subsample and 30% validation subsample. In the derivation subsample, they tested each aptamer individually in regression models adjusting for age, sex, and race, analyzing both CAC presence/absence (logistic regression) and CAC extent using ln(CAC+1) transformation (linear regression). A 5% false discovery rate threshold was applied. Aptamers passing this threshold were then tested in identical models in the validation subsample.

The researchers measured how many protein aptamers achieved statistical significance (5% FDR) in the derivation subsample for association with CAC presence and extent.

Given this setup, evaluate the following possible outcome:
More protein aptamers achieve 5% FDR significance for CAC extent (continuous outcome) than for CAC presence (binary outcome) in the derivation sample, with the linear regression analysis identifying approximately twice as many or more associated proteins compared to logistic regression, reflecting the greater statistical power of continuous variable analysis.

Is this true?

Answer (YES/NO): NO